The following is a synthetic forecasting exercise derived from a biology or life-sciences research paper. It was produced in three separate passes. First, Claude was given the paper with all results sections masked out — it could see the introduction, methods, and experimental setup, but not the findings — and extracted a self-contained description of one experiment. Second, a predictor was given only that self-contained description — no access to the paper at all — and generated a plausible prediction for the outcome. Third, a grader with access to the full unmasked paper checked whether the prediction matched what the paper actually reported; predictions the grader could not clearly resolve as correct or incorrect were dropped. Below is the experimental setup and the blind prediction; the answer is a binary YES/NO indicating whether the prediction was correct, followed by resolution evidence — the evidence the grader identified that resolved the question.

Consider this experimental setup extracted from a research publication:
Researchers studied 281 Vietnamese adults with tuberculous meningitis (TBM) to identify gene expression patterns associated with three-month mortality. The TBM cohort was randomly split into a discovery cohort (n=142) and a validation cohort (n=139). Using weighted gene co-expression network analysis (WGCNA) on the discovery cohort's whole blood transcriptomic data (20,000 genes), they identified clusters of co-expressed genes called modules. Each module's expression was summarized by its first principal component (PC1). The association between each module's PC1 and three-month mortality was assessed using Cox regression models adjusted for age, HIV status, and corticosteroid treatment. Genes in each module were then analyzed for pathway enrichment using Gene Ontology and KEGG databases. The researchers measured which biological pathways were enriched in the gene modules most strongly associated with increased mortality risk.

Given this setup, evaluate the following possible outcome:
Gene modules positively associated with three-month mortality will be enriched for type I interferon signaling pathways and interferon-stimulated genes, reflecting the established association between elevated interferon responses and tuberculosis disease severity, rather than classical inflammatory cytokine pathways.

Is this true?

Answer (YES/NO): NO